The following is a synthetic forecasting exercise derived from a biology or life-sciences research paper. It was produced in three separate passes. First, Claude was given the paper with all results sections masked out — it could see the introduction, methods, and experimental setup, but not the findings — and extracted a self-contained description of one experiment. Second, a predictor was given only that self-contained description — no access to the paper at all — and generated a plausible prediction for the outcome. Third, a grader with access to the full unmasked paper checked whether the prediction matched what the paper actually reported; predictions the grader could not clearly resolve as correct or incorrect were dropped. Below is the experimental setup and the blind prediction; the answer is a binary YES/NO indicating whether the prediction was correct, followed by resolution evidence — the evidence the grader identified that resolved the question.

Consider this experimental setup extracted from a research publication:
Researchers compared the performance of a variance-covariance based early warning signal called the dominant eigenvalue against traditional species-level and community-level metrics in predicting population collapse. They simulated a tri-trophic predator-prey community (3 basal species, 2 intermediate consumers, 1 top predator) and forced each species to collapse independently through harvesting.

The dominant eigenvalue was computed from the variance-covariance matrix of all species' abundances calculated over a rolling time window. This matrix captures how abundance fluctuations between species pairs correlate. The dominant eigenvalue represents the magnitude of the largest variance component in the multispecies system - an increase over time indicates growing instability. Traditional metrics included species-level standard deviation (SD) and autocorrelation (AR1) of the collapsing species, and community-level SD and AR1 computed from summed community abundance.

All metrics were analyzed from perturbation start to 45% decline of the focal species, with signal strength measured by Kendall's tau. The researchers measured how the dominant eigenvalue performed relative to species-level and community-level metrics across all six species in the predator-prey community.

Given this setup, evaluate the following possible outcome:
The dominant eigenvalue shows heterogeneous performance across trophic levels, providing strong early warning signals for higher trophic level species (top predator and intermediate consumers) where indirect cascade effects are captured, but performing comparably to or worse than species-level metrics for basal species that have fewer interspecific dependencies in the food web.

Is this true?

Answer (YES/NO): NO